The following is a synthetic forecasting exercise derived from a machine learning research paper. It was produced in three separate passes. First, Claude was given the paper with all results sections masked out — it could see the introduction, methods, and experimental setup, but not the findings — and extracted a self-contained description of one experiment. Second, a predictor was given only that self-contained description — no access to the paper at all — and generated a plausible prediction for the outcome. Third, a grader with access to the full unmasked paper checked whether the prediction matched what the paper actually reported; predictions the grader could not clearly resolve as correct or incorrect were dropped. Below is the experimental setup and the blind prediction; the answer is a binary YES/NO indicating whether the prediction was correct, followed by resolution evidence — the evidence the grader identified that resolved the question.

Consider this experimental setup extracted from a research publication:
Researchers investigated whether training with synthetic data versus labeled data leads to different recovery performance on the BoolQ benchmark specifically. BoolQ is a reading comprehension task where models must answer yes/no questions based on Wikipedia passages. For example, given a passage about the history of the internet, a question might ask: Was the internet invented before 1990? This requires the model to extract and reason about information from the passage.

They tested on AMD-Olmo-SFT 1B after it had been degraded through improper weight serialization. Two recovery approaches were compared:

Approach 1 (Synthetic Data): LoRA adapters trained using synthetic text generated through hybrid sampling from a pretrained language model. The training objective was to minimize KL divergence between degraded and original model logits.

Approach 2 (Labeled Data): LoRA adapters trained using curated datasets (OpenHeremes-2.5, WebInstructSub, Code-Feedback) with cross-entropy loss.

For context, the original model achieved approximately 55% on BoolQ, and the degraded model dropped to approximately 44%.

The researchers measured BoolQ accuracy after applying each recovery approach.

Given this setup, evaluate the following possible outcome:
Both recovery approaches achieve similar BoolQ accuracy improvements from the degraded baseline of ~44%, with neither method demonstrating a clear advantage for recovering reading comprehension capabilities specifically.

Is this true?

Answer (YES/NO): NO